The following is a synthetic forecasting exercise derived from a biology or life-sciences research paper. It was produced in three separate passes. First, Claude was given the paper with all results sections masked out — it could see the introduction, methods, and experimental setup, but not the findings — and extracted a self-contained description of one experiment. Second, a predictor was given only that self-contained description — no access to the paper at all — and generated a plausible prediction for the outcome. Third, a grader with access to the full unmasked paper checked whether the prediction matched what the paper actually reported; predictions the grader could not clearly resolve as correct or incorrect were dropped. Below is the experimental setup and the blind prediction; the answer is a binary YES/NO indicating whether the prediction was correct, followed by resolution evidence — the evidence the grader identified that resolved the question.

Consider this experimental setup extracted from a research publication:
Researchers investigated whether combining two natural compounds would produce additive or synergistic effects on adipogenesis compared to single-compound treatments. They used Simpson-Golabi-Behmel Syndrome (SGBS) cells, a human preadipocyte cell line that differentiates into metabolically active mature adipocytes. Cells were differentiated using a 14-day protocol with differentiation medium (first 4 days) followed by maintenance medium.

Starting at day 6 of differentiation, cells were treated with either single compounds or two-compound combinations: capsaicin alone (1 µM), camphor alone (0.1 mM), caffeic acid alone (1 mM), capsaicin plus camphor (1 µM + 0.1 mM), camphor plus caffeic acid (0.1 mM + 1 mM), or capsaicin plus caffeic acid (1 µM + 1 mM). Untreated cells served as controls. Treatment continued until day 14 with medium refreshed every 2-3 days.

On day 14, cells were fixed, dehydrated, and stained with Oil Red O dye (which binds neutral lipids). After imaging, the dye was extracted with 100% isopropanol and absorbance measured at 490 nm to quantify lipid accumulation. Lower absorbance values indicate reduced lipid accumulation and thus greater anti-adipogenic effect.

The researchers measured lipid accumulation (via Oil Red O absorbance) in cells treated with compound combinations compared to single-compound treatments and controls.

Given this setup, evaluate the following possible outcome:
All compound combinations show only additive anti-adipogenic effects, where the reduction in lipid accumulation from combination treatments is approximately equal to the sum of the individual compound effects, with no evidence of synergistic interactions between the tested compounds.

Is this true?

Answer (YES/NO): NO